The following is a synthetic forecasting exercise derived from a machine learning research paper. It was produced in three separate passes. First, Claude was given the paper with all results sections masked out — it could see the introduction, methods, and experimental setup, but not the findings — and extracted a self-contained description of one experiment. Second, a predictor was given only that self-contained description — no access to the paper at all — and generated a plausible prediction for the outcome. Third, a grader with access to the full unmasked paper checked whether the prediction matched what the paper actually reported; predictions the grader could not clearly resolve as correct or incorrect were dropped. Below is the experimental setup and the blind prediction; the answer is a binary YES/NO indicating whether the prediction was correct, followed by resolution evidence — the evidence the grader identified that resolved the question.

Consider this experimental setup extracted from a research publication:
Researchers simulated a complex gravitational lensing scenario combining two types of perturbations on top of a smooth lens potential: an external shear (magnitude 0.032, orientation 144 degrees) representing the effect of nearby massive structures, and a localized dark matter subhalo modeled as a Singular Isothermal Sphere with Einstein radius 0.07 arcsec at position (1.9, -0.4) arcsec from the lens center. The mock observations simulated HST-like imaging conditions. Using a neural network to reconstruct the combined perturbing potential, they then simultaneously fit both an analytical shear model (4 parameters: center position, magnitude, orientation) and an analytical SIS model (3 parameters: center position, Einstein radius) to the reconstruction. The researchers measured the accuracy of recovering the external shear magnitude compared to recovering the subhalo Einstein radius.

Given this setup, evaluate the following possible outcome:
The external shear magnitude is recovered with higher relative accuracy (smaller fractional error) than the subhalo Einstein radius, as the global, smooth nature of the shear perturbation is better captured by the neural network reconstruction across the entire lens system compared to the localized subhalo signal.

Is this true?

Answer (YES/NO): NO